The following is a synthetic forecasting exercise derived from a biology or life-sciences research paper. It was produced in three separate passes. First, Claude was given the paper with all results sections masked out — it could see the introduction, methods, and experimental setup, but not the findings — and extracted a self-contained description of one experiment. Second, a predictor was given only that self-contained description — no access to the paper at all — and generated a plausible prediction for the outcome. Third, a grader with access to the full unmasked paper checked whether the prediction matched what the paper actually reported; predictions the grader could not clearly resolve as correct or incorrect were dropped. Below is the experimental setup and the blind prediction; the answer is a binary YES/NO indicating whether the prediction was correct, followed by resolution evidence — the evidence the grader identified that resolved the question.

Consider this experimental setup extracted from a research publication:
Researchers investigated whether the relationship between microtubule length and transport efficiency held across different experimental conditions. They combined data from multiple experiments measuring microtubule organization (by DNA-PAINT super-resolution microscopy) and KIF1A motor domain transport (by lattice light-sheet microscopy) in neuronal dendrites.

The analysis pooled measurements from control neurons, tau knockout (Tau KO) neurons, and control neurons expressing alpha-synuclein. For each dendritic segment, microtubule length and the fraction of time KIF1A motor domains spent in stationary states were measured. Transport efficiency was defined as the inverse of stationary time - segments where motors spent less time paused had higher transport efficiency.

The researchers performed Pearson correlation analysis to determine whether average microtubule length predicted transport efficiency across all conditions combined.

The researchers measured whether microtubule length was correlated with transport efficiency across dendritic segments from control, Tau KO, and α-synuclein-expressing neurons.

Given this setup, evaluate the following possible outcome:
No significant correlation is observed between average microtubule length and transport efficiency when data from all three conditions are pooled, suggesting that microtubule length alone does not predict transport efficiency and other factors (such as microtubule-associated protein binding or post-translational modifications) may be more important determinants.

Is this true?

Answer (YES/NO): NO